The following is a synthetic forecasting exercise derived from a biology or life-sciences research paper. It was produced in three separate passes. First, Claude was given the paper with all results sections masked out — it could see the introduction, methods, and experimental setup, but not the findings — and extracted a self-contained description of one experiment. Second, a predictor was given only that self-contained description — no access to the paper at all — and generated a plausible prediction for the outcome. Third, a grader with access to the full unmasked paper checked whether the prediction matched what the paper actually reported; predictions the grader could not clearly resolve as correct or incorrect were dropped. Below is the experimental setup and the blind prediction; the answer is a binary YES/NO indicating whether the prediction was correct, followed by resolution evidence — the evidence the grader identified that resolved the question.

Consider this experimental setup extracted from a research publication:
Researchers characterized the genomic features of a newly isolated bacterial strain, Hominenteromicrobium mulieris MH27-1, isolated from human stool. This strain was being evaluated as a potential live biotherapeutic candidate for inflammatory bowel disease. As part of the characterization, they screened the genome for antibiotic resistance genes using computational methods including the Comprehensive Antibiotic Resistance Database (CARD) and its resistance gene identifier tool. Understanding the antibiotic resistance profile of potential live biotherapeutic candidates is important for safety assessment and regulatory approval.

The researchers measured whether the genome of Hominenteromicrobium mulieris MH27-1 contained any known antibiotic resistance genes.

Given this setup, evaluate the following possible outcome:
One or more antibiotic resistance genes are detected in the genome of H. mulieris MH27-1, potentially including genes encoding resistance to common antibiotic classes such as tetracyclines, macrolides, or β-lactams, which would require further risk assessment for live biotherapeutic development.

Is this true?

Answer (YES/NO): YES